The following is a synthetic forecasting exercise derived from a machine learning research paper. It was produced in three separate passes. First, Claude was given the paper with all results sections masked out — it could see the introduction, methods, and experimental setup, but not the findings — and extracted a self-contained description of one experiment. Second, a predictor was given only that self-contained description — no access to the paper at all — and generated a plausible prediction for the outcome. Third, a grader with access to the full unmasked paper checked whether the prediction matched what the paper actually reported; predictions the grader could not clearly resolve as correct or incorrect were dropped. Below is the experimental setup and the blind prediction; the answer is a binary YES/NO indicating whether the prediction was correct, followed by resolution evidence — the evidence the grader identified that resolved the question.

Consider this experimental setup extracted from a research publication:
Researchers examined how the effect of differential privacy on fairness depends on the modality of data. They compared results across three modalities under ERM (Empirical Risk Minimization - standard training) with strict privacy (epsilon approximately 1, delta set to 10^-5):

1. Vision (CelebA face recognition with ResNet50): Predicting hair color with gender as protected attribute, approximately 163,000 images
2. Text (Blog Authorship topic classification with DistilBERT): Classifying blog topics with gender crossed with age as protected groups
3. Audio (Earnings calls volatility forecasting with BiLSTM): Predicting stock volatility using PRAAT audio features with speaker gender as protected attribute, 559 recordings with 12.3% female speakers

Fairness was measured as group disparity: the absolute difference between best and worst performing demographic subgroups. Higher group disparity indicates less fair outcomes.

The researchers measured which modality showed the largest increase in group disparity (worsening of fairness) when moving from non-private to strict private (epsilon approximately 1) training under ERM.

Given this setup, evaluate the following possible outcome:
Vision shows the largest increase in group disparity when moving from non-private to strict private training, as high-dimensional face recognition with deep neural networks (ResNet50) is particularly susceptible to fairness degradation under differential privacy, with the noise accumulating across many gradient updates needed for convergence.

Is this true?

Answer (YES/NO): NO